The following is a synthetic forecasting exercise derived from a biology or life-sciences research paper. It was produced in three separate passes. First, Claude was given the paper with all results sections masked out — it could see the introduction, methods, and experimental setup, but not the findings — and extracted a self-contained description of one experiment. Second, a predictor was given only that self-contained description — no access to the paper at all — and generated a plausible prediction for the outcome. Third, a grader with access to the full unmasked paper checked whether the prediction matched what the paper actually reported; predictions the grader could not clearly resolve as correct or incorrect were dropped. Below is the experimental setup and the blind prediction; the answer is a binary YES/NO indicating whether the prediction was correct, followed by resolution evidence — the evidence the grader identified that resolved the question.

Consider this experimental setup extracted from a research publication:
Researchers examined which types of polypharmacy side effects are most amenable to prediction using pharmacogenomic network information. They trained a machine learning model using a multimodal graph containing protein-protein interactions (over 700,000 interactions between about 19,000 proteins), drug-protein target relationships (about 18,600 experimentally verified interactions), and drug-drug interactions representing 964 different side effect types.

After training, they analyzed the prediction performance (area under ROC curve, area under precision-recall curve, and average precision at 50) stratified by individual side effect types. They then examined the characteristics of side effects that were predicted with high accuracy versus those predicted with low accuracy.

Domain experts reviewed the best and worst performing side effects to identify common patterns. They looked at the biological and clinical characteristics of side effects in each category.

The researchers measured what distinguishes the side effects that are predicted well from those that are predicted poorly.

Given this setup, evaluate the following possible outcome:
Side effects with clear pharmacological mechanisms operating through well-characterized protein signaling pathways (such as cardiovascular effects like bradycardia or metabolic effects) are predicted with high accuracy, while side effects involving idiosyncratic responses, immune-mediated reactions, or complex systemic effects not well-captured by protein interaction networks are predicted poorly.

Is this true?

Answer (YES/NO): NO